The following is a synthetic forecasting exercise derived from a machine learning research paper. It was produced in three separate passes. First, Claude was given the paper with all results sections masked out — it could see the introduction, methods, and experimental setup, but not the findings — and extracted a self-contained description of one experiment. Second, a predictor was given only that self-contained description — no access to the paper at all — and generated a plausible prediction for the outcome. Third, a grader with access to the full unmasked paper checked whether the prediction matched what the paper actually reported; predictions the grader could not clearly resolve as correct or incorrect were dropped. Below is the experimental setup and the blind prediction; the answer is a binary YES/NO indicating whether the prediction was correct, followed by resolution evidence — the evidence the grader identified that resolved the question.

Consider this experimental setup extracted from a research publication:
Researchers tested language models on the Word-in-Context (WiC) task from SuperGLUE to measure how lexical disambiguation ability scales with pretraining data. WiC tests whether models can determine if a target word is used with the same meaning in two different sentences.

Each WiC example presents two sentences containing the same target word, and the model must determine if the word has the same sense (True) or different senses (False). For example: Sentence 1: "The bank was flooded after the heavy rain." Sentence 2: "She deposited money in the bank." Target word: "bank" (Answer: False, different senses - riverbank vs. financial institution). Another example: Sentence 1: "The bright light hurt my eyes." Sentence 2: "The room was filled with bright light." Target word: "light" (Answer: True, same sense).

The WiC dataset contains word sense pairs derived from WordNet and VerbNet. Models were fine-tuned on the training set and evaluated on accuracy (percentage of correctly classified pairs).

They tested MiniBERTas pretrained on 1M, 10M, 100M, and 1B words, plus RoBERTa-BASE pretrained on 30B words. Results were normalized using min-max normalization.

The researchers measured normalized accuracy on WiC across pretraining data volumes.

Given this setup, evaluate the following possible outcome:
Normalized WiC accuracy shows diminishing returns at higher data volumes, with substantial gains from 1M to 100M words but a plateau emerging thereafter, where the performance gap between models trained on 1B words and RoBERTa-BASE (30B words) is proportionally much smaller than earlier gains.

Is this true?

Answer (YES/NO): NO